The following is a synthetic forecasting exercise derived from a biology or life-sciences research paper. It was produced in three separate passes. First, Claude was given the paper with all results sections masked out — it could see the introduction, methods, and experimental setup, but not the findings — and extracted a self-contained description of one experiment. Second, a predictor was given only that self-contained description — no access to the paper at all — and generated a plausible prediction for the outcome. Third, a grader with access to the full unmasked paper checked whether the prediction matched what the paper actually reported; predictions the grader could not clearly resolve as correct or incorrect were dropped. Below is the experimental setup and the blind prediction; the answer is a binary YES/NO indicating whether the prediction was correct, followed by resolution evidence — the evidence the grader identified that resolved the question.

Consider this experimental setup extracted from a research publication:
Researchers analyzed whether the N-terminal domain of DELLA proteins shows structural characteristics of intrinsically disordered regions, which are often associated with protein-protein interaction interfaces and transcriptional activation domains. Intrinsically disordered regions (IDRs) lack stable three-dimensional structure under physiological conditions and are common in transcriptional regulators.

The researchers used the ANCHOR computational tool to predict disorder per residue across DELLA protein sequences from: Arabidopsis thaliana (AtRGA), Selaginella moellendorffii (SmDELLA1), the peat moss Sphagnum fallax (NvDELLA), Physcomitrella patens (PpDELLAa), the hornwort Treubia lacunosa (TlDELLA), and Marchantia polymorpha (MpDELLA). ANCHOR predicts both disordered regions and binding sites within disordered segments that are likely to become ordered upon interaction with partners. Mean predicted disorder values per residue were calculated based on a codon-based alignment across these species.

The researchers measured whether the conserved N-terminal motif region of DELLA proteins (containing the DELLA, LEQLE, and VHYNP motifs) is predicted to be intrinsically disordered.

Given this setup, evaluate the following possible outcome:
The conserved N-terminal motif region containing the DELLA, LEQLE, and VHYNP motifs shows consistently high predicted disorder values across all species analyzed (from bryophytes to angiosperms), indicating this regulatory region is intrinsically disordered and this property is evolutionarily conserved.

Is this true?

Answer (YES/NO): NO